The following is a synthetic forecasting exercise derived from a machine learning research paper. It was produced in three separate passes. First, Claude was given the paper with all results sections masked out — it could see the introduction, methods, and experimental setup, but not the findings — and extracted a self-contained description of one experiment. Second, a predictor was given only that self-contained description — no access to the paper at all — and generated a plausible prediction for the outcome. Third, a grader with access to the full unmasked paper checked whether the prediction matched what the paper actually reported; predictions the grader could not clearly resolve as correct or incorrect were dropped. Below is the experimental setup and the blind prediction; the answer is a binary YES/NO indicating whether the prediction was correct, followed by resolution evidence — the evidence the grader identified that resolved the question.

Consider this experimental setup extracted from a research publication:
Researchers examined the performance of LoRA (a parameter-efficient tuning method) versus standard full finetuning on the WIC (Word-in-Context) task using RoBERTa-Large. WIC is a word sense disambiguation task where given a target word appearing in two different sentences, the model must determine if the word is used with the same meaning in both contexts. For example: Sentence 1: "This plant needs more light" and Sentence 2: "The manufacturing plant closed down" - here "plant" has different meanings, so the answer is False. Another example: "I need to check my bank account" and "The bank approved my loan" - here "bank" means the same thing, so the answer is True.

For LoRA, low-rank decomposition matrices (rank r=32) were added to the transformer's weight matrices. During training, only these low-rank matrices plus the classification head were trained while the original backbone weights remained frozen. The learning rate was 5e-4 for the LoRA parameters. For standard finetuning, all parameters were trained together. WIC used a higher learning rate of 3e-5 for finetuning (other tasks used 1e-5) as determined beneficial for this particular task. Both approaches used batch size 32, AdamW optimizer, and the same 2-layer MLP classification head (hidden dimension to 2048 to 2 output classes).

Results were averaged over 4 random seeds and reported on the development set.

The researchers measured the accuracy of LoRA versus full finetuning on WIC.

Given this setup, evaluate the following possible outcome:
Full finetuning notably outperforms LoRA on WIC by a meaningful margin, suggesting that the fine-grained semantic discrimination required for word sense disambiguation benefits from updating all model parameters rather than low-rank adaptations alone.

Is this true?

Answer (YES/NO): NO